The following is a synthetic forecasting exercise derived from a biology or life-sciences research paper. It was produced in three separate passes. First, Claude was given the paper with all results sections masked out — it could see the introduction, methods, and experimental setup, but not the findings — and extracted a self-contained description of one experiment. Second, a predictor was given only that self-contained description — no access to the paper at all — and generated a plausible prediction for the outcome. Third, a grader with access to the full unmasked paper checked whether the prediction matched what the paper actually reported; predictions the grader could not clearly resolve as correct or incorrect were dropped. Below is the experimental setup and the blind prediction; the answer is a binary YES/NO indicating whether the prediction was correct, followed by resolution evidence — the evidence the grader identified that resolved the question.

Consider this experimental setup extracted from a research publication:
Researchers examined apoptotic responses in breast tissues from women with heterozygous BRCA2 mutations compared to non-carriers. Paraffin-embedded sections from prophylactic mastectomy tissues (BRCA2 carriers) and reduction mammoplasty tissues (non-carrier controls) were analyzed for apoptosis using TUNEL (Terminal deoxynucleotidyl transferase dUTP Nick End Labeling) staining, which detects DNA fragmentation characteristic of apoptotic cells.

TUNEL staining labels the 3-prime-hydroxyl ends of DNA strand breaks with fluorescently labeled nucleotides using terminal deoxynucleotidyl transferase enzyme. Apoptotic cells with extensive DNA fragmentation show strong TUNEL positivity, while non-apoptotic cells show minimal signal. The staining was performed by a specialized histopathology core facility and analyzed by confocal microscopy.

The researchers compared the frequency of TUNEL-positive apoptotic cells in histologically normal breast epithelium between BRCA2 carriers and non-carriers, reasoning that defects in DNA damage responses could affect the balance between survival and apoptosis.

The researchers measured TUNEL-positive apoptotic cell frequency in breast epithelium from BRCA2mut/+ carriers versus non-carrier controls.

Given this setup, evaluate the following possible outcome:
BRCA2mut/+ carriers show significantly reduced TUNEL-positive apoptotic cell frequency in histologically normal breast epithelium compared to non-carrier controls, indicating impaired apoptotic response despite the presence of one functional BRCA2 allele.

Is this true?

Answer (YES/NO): YES